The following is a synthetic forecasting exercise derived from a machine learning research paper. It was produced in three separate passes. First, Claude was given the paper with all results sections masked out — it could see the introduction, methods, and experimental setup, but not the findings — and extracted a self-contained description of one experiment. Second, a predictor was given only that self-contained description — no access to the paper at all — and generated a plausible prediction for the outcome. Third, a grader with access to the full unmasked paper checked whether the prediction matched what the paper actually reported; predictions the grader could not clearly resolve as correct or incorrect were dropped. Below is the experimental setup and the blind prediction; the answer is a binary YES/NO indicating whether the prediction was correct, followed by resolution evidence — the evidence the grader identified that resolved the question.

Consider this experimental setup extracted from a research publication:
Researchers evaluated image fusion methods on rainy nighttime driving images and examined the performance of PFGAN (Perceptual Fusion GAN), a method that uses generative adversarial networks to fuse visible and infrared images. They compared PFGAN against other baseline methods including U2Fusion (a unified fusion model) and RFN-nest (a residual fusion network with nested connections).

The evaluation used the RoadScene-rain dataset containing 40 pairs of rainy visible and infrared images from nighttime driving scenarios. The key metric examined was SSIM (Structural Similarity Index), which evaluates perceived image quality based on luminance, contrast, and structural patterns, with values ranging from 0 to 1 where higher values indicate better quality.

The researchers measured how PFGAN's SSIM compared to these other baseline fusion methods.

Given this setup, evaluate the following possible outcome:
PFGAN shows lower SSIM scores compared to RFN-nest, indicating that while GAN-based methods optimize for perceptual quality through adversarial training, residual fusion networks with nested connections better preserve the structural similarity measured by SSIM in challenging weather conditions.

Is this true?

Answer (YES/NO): YES